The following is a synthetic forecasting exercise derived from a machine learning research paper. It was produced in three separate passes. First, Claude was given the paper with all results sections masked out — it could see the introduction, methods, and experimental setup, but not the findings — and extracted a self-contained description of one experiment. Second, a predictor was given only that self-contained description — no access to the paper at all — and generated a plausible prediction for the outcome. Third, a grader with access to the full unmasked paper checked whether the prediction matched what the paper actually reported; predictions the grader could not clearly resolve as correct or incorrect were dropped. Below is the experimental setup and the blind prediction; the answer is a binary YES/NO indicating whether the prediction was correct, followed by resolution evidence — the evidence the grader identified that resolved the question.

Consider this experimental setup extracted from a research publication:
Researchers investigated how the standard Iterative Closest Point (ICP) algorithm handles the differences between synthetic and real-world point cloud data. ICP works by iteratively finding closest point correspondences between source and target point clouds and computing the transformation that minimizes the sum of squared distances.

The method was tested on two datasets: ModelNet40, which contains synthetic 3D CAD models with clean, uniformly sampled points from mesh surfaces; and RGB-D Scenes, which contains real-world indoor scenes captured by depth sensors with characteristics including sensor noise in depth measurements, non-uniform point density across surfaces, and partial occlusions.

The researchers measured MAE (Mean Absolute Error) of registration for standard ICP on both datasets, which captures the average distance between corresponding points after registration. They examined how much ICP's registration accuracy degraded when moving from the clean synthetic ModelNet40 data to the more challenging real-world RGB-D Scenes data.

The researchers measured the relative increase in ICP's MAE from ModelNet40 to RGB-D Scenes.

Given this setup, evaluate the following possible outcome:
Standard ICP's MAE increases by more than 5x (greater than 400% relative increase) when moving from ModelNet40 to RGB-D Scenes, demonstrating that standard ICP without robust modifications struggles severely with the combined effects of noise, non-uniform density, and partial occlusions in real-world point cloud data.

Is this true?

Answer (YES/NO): NO